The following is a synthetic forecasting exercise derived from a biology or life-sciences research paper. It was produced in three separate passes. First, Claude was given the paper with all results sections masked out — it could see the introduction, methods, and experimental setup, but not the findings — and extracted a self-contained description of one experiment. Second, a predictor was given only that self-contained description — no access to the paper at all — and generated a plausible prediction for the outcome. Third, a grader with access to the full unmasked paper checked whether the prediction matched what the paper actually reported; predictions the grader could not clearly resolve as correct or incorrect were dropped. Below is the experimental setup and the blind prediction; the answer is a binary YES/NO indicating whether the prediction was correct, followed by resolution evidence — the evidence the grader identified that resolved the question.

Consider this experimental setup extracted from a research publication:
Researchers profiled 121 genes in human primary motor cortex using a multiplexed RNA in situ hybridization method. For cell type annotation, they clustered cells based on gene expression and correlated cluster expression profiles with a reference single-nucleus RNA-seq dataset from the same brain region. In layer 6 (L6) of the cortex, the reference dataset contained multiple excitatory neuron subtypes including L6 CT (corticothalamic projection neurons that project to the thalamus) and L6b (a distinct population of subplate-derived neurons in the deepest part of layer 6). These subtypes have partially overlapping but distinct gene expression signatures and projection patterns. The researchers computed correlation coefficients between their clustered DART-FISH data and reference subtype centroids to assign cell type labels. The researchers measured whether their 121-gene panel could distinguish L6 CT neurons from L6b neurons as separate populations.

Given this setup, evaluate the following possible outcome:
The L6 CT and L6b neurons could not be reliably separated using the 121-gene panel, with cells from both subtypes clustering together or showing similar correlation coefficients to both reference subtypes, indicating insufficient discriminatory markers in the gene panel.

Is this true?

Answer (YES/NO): YES